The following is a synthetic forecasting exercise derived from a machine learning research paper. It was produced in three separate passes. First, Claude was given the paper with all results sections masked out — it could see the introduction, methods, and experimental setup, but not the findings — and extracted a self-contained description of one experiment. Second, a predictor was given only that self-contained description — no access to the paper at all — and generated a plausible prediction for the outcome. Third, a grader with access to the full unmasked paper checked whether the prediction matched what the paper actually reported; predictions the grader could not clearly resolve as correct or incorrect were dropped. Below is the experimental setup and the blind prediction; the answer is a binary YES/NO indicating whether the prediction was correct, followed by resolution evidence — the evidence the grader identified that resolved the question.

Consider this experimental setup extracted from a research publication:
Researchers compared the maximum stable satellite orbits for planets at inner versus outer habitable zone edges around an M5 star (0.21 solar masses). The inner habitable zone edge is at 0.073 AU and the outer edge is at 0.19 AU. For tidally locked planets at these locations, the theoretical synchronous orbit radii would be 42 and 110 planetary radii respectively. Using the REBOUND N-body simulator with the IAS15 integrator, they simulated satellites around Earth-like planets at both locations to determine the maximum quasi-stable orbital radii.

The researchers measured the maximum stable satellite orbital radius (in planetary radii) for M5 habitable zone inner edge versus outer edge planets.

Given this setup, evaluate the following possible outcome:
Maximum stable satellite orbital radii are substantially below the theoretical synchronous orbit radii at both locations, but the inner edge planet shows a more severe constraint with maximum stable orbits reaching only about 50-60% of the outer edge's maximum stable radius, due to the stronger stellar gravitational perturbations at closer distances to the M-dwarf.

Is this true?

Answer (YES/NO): NO